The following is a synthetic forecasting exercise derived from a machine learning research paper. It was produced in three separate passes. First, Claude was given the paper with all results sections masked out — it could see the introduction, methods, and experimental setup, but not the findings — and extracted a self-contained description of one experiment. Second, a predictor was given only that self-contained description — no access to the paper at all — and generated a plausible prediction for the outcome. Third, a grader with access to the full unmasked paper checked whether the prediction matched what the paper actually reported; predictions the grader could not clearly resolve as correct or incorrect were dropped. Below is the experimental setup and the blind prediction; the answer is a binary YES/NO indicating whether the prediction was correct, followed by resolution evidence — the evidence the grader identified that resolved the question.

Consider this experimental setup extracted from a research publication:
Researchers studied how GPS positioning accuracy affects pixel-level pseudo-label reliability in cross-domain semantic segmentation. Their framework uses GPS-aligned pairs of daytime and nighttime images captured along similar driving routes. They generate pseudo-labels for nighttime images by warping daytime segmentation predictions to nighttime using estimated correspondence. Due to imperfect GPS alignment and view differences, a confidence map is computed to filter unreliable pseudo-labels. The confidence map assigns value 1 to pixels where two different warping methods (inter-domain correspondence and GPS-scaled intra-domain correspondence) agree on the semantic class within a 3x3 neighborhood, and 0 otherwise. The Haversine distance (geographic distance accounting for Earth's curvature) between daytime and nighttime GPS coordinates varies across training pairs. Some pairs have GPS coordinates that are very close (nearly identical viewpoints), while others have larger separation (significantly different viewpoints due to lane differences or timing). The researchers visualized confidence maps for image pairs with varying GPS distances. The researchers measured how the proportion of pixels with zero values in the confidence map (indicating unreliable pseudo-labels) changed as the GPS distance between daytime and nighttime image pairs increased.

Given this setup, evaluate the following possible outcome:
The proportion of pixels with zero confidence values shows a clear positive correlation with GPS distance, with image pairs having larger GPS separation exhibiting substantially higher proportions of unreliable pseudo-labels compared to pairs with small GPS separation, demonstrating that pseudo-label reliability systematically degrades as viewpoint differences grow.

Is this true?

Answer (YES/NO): YES